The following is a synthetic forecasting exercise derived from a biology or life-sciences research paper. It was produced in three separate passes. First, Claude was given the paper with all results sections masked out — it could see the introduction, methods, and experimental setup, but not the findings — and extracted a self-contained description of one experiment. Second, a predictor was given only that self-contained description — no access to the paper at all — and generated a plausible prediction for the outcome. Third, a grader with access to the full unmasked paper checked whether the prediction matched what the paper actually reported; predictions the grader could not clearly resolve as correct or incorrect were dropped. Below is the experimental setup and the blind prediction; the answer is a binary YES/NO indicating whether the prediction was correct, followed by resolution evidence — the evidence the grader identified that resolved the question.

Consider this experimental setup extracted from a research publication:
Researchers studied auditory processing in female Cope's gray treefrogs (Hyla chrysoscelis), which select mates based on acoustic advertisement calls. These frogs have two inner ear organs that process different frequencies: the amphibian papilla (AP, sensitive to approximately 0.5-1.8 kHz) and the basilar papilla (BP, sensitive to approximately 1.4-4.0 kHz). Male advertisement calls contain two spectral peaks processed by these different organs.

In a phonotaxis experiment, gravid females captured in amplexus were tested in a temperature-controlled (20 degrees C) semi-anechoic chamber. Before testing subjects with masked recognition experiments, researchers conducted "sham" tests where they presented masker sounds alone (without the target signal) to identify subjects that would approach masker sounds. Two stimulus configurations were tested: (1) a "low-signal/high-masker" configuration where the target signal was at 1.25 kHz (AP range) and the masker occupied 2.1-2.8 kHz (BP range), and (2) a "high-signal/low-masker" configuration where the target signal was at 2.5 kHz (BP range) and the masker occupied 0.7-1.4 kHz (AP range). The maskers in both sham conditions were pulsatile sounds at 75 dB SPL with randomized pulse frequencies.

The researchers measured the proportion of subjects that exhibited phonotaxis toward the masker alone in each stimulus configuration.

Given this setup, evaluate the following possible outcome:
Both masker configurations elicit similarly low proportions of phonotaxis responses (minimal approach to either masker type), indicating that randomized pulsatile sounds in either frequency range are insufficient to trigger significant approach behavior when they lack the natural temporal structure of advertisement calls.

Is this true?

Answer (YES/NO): NO